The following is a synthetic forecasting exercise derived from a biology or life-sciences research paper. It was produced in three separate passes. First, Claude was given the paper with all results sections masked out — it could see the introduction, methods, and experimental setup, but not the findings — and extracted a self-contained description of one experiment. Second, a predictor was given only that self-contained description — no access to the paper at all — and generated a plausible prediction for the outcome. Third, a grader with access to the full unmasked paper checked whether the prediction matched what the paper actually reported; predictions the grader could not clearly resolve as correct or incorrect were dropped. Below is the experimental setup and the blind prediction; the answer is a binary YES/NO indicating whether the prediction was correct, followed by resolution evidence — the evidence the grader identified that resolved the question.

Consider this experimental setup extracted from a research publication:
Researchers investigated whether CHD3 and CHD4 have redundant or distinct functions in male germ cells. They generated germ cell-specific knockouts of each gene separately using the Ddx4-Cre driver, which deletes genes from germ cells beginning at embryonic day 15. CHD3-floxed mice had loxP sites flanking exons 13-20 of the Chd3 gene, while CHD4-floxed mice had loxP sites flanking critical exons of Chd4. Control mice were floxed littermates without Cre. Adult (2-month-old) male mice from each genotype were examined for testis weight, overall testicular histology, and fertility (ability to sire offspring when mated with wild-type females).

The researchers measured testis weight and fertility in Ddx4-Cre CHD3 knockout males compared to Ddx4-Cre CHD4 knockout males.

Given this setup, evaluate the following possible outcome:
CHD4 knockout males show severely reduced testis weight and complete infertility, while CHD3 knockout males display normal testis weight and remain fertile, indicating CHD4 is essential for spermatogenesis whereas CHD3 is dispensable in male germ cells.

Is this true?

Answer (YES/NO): YES